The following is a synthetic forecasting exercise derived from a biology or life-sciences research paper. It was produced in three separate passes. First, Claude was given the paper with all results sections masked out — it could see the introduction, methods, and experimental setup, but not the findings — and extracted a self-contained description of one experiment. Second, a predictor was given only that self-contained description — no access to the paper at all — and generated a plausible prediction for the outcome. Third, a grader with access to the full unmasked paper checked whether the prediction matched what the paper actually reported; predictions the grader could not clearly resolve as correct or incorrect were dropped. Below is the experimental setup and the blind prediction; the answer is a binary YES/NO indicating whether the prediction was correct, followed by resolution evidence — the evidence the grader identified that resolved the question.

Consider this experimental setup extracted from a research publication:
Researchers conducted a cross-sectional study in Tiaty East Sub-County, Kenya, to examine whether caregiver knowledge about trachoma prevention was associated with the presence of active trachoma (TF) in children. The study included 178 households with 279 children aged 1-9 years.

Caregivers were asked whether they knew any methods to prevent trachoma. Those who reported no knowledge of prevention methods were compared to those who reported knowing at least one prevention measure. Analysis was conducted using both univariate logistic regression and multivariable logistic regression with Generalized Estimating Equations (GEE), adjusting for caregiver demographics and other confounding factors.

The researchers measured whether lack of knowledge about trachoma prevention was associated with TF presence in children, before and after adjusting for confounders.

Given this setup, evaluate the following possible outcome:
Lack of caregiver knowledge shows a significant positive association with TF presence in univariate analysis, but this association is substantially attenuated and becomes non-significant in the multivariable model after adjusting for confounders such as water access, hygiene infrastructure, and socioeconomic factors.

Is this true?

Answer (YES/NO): YES